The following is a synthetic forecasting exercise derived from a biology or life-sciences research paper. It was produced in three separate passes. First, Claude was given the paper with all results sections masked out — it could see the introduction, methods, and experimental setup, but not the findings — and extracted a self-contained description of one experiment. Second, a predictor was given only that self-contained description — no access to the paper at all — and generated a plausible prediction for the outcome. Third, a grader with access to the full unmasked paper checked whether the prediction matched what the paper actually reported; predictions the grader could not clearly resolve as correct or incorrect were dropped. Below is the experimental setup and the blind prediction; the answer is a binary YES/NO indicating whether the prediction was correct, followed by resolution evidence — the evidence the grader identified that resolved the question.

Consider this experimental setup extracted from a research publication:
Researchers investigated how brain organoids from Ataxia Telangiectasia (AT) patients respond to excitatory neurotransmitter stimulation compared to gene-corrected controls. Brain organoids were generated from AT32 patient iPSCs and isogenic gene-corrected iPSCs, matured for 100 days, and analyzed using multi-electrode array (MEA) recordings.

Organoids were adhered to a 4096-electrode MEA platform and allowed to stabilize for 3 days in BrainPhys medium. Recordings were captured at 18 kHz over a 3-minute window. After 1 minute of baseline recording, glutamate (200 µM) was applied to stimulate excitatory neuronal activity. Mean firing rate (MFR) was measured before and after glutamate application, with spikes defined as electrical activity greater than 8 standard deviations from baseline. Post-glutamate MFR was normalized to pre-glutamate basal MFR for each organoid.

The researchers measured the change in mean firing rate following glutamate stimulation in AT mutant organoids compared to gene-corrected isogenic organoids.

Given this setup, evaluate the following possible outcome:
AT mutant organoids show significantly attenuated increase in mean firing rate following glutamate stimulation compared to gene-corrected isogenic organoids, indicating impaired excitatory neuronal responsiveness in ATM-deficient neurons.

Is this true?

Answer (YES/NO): YES